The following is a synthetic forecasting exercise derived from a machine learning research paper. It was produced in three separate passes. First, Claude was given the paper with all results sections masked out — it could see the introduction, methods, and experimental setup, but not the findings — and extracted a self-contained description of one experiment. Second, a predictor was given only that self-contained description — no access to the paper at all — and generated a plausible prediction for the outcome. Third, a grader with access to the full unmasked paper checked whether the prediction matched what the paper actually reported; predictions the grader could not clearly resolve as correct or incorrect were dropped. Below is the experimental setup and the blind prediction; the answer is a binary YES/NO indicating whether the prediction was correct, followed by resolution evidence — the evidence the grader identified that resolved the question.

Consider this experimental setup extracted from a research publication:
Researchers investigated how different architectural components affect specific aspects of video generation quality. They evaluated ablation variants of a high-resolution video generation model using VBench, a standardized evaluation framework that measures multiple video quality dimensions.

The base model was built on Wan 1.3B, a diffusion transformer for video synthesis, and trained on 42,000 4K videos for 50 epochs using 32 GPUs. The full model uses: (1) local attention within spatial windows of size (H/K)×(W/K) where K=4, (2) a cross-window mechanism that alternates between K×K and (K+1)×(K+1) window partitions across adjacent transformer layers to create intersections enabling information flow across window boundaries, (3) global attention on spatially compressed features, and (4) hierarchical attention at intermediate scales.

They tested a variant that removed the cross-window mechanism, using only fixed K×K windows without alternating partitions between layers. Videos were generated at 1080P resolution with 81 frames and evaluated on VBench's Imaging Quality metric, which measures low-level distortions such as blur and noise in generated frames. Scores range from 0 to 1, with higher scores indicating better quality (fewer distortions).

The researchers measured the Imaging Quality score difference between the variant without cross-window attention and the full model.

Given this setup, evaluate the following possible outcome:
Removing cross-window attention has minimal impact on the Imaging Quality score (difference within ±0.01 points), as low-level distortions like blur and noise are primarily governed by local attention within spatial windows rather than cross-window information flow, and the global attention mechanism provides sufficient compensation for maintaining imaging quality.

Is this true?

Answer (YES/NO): NO